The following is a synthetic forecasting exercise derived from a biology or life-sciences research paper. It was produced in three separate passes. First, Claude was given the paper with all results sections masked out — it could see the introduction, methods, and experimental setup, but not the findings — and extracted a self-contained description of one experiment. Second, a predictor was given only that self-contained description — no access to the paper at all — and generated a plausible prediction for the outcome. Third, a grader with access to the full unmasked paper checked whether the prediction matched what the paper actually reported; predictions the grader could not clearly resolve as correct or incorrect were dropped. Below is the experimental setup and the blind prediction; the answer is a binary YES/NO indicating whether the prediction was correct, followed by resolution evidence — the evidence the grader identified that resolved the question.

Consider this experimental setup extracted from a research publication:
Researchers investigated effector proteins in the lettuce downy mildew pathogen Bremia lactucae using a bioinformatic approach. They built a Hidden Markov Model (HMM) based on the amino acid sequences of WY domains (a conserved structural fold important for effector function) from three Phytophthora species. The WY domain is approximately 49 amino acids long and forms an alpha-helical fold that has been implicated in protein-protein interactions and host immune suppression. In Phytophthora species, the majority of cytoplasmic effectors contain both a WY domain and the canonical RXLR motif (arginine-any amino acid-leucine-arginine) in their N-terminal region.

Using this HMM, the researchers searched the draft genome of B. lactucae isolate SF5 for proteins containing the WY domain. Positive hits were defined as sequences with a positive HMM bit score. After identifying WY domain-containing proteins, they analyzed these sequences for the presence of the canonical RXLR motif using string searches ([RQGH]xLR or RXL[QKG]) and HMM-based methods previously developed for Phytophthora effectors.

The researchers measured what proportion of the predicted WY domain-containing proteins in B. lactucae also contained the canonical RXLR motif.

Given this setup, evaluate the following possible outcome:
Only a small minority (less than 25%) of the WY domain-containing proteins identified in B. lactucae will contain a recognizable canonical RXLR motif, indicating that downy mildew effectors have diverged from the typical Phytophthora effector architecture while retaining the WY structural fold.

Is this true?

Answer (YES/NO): YES